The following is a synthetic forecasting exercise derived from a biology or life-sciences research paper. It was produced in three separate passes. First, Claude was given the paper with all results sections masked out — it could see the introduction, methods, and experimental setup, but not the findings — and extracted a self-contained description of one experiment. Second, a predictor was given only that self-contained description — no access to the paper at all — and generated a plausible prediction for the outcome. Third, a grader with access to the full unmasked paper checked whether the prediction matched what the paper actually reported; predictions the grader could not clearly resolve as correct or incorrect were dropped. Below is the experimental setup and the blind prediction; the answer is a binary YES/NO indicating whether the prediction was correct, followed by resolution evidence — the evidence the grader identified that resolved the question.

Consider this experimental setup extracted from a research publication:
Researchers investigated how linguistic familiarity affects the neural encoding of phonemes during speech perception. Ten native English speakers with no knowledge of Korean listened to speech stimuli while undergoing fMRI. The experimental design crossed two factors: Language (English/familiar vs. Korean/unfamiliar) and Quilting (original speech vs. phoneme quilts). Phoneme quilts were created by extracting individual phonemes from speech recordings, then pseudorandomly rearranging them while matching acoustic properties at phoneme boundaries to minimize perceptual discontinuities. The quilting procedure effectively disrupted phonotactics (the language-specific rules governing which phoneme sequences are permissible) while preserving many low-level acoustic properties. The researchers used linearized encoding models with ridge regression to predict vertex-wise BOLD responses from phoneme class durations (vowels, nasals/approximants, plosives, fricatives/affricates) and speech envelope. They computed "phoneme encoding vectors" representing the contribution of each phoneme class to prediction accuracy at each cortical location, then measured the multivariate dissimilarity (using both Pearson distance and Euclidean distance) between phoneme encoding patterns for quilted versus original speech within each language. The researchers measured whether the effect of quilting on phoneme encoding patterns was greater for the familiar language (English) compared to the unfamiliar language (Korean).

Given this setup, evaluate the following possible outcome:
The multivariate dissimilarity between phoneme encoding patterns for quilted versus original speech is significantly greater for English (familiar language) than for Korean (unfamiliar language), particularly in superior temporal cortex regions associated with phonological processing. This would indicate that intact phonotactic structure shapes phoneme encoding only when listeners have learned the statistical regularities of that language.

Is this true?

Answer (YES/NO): YES